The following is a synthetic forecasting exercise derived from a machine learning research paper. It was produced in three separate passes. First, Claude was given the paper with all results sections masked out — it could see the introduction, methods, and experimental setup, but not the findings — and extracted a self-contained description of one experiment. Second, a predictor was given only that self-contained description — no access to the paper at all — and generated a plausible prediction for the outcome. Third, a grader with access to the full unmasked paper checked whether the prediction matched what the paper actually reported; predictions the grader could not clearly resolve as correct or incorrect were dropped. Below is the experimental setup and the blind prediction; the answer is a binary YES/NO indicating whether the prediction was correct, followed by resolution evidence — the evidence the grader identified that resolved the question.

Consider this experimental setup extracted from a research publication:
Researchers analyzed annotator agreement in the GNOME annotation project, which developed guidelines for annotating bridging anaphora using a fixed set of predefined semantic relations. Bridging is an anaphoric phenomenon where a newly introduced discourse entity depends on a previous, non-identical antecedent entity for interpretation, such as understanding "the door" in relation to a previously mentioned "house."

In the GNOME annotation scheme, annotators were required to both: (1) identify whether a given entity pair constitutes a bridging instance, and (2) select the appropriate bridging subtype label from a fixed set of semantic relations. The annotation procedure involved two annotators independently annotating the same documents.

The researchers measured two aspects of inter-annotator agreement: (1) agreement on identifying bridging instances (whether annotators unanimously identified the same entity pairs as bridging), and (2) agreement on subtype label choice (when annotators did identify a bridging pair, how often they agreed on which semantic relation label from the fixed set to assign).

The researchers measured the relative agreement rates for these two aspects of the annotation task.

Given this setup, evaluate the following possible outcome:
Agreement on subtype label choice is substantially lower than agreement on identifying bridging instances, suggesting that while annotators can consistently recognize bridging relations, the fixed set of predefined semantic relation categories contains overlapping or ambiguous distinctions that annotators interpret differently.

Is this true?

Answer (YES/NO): NO